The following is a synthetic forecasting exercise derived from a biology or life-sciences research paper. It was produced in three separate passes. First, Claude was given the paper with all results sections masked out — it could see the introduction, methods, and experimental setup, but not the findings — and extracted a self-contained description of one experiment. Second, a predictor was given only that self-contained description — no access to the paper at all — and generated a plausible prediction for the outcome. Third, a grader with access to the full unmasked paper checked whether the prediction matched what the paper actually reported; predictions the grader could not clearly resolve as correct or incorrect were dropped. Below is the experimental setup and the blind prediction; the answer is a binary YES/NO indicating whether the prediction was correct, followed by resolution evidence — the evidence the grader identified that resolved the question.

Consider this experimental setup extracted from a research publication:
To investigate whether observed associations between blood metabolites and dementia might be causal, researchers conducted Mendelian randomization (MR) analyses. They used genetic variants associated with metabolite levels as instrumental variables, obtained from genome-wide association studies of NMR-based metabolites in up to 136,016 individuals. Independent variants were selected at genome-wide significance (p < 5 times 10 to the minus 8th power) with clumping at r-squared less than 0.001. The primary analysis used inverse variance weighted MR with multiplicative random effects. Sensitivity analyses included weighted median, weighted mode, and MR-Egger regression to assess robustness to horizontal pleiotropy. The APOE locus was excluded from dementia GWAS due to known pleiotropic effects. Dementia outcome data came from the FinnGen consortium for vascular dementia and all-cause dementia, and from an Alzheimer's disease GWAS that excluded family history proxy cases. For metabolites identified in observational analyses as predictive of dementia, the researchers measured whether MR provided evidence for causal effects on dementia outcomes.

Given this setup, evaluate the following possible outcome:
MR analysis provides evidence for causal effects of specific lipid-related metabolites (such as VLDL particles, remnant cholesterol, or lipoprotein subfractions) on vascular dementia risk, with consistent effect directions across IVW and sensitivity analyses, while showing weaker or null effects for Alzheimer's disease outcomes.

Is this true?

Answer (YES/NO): NO